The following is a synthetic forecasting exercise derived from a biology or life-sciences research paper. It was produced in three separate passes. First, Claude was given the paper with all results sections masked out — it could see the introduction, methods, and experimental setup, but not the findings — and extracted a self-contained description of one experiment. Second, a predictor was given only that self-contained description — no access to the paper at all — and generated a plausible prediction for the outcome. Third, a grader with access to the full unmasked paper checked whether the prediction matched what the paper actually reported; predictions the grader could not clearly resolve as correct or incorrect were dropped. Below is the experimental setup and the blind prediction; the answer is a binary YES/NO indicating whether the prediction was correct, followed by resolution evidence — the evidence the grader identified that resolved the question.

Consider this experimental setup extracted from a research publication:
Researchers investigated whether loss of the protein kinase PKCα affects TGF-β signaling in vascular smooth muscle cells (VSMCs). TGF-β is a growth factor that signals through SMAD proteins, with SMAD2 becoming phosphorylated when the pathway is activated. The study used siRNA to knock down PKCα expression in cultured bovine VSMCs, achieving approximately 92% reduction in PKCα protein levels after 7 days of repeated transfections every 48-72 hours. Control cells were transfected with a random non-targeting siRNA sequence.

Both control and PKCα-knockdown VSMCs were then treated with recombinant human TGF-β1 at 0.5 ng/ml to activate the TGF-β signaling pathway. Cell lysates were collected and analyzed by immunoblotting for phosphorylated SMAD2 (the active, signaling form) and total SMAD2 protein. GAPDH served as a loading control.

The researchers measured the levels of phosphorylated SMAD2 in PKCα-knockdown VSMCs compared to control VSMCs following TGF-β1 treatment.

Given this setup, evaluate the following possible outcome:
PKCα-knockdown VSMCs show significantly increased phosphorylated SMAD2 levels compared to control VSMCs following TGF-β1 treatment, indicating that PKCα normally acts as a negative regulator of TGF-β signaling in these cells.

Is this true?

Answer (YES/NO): YES